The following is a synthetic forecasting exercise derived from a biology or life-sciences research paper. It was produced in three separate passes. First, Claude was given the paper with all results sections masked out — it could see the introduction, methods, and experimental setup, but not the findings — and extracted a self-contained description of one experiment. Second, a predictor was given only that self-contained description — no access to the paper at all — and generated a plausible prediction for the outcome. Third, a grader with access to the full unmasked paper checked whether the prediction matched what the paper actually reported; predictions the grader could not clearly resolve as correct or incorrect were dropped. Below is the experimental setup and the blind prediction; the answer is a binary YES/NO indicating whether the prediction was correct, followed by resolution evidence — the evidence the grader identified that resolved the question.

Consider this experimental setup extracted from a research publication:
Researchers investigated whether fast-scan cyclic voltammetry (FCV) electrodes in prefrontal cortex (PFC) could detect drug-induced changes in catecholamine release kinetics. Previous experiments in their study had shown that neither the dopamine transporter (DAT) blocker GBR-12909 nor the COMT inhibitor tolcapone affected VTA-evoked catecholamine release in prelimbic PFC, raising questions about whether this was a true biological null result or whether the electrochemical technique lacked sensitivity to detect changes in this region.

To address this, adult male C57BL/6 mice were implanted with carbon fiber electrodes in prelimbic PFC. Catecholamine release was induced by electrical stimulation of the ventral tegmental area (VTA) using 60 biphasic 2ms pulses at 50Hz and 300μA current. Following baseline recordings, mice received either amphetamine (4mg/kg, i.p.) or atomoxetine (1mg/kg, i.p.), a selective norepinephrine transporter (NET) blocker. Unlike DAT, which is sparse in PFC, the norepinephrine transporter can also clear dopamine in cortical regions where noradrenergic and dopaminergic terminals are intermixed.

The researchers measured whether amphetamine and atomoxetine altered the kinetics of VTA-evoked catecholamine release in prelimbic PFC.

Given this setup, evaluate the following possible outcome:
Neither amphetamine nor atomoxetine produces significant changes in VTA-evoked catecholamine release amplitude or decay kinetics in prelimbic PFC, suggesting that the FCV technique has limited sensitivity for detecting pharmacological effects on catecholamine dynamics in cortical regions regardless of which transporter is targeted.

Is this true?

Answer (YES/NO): NO